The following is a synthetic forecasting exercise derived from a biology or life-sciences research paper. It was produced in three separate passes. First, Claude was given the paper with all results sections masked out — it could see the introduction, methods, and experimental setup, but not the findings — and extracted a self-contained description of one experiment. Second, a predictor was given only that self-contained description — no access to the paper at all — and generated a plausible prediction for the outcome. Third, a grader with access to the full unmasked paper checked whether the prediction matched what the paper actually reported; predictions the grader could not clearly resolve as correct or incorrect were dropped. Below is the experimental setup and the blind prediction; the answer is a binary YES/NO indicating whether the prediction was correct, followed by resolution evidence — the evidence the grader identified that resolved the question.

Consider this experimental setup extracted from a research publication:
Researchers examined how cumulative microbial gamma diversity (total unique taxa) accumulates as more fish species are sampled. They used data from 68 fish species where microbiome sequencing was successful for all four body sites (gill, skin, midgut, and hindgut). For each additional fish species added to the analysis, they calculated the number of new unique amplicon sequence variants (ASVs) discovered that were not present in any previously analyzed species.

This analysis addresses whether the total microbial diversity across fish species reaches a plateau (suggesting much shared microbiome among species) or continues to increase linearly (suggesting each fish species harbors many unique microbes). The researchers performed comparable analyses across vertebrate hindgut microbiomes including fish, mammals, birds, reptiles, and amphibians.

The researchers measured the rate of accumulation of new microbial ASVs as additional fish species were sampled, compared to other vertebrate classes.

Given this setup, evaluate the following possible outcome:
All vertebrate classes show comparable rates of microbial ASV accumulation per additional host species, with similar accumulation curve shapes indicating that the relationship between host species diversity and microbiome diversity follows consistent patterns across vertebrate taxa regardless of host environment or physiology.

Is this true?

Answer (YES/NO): NO